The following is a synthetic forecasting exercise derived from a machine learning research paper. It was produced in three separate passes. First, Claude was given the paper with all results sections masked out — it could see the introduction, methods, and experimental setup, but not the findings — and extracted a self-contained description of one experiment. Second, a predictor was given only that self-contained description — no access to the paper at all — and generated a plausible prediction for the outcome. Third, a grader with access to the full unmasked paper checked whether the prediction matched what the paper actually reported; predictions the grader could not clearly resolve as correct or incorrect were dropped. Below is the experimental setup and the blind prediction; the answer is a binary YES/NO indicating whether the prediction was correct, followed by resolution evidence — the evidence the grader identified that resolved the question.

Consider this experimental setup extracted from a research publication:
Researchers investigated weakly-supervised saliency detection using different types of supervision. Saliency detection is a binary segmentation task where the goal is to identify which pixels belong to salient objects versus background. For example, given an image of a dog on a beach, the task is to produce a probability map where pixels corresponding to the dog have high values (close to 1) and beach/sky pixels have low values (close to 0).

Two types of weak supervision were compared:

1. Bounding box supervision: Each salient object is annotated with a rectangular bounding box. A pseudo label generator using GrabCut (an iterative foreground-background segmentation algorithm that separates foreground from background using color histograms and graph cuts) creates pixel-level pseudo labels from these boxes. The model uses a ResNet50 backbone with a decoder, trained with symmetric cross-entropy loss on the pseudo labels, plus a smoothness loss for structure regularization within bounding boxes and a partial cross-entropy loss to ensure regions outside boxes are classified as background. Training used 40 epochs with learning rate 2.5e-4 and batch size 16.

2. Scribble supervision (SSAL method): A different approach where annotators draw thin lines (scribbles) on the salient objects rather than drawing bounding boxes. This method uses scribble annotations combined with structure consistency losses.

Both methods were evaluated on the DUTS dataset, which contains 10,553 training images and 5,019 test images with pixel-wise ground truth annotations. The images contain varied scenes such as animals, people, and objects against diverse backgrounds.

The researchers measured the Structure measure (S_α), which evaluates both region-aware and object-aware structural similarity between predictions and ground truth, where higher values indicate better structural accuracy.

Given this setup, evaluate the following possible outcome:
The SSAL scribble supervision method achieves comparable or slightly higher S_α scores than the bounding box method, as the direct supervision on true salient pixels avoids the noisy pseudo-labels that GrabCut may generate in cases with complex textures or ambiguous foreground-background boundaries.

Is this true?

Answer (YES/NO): YES